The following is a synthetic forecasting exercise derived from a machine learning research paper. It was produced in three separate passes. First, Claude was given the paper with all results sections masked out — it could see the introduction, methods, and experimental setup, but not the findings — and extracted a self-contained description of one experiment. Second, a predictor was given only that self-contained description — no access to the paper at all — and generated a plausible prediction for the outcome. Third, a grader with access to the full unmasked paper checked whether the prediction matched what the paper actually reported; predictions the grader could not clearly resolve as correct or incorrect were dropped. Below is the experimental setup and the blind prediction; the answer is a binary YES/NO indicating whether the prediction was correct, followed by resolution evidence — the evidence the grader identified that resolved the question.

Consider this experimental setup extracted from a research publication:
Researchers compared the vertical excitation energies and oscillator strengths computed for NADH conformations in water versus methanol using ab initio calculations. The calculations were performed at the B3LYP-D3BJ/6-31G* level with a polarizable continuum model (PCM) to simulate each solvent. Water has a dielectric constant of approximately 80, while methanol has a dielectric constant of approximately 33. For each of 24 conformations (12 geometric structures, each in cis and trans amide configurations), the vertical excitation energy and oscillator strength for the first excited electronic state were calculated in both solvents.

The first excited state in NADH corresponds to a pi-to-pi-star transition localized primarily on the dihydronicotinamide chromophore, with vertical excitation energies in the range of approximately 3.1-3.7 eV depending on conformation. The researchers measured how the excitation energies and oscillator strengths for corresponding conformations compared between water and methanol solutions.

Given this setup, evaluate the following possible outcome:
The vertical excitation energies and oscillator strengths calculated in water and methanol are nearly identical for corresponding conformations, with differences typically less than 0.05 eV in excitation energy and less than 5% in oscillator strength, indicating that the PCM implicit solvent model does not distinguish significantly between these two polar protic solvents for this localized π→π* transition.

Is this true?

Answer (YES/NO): NO